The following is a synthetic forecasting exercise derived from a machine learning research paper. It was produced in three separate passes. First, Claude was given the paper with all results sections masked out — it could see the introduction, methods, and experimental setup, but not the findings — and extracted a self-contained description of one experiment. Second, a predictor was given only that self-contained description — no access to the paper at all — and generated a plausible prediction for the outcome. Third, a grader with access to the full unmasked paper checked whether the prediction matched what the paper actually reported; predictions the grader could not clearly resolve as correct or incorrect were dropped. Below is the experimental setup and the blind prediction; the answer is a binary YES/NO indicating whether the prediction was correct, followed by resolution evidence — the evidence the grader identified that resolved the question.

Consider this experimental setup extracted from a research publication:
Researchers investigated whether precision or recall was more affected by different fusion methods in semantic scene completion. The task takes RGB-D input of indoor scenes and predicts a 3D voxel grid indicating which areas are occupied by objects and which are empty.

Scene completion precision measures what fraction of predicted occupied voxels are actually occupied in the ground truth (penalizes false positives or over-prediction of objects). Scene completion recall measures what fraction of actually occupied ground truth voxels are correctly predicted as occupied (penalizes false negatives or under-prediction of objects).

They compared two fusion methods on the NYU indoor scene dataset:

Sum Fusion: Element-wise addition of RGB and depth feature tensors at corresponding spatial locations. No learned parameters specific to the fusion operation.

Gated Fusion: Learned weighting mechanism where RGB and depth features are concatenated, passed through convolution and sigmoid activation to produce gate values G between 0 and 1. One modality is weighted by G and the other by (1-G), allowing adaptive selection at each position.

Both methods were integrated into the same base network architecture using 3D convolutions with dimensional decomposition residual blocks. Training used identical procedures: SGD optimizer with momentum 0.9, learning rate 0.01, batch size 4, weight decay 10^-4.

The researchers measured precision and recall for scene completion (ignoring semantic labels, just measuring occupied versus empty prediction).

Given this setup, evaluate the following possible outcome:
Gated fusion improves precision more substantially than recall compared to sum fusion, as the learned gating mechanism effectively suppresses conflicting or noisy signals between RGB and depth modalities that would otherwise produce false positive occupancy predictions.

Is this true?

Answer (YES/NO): YES